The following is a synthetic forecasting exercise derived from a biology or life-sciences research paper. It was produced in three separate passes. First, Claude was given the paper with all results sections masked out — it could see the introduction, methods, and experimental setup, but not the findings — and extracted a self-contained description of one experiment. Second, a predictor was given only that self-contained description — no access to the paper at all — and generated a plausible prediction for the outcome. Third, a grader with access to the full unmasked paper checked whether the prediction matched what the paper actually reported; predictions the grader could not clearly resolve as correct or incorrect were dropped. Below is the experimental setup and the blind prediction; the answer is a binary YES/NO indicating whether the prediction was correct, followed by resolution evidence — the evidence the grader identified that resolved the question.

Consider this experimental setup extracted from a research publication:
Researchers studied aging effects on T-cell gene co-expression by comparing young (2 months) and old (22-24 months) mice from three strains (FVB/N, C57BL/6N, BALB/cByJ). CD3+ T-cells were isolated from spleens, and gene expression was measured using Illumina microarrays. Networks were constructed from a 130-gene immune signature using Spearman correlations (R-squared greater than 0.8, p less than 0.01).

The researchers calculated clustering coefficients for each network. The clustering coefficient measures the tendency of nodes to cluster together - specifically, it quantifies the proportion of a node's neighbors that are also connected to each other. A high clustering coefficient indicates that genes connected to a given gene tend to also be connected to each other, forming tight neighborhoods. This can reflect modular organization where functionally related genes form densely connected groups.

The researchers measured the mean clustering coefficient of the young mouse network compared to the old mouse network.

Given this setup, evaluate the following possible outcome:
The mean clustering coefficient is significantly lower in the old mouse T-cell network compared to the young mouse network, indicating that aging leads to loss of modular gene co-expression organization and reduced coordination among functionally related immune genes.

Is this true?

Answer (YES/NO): NO